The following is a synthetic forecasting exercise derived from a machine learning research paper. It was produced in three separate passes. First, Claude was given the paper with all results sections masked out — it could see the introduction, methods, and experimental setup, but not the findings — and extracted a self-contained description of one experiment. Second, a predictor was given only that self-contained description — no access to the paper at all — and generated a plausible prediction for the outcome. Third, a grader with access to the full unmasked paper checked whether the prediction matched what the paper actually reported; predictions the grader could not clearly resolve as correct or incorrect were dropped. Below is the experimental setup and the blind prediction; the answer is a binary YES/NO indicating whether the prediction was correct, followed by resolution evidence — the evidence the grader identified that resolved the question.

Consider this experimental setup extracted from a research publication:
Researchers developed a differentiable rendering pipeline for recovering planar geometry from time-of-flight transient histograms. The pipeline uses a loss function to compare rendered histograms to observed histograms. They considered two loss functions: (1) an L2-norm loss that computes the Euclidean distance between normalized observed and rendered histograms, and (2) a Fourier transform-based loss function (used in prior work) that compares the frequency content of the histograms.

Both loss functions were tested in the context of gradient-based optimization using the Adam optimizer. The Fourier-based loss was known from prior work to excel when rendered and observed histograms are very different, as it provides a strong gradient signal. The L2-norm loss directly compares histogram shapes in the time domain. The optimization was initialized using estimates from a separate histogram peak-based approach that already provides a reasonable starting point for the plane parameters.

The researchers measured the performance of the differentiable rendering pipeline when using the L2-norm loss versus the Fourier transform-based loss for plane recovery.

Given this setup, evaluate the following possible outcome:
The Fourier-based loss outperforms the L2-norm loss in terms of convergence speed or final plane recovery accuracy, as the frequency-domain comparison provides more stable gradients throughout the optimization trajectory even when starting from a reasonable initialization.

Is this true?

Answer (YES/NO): NO